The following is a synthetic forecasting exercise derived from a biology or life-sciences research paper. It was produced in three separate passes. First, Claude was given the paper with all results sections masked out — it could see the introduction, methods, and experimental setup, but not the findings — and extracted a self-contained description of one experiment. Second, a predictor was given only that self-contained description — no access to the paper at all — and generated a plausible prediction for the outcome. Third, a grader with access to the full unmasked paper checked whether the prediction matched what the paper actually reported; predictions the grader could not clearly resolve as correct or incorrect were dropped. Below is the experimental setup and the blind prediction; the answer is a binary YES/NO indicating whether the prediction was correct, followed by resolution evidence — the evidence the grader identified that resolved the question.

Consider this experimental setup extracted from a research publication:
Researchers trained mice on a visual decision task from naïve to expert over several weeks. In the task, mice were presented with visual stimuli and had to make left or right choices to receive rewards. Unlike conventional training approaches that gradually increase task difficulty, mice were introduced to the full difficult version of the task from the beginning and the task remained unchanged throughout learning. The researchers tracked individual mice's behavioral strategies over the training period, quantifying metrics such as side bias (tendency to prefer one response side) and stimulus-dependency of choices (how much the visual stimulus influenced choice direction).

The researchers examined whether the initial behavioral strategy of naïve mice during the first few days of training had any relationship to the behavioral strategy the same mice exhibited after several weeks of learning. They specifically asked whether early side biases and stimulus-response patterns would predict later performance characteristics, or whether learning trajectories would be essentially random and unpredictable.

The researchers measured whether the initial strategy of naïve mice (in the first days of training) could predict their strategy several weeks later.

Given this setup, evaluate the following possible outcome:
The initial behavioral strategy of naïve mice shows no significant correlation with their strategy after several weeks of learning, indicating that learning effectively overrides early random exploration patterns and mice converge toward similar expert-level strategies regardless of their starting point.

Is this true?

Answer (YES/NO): NO